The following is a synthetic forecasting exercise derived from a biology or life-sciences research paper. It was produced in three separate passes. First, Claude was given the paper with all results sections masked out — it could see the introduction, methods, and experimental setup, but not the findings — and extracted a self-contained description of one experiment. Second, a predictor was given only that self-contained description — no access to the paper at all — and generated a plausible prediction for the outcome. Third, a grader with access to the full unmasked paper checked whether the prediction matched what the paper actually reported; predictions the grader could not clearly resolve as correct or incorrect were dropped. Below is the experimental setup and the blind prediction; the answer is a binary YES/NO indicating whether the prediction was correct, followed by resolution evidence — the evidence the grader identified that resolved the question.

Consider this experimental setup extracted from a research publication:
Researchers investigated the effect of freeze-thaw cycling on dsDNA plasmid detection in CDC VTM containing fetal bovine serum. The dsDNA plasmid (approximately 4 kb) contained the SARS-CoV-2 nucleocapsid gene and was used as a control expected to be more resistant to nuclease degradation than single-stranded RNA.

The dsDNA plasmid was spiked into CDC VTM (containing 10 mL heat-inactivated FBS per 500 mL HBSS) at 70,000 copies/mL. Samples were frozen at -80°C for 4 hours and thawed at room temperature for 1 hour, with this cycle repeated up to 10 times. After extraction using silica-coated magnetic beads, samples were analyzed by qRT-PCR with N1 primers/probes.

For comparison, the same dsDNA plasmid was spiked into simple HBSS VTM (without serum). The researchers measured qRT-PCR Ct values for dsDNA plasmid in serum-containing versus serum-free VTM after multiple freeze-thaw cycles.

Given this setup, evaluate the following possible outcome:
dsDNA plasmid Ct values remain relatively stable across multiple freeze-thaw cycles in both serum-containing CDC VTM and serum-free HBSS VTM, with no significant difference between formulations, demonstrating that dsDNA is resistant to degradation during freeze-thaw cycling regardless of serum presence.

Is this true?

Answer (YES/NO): NO